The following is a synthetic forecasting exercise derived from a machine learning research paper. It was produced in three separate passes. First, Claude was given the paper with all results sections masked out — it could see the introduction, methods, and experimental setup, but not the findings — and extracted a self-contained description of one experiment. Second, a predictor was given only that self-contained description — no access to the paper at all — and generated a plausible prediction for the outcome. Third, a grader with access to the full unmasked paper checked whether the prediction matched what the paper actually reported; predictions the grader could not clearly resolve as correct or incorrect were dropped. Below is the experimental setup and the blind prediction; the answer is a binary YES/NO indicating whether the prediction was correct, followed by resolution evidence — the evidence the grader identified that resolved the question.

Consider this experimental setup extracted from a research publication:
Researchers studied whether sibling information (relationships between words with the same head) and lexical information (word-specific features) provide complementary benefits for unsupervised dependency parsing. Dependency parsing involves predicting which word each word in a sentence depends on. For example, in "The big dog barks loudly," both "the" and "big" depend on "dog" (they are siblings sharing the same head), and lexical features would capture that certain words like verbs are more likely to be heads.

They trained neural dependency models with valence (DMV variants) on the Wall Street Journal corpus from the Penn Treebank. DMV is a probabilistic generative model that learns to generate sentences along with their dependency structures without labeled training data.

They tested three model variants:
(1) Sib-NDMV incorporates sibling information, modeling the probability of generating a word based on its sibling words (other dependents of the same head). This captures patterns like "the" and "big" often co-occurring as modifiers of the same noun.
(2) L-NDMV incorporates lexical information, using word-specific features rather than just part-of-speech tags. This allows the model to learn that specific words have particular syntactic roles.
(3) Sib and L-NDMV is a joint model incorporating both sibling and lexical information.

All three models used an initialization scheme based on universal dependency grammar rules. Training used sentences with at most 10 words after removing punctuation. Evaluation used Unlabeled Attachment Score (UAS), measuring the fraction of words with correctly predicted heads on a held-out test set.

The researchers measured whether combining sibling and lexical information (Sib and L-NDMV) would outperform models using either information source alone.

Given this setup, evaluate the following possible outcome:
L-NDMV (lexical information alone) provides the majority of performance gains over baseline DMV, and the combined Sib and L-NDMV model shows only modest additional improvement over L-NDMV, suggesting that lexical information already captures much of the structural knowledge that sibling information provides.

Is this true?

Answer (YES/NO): NO